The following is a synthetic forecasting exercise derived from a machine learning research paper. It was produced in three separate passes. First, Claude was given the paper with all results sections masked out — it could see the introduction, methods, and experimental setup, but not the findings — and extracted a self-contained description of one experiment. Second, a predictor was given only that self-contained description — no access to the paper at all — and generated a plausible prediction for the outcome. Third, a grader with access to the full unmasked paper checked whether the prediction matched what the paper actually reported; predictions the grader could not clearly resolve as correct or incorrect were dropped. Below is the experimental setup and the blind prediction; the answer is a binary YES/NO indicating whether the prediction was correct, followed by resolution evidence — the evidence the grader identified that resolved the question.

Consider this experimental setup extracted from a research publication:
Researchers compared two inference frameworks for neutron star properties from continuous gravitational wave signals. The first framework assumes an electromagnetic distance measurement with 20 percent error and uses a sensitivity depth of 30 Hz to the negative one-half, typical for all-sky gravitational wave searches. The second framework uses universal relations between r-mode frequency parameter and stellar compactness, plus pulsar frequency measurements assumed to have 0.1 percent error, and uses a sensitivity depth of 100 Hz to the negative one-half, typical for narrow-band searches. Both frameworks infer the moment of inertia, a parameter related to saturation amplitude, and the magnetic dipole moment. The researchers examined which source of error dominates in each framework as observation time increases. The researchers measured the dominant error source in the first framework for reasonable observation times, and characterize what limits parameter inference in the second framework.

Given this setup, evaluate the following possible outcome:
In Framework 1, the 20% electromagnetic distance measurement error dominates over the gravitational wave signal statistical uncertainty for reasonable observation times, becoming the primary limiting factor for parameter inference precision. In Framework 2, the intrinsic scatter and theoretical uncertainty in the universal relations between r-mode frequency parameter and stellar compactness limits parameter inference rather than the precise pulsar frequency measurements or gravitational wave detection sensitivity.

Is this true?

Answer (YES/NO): NO